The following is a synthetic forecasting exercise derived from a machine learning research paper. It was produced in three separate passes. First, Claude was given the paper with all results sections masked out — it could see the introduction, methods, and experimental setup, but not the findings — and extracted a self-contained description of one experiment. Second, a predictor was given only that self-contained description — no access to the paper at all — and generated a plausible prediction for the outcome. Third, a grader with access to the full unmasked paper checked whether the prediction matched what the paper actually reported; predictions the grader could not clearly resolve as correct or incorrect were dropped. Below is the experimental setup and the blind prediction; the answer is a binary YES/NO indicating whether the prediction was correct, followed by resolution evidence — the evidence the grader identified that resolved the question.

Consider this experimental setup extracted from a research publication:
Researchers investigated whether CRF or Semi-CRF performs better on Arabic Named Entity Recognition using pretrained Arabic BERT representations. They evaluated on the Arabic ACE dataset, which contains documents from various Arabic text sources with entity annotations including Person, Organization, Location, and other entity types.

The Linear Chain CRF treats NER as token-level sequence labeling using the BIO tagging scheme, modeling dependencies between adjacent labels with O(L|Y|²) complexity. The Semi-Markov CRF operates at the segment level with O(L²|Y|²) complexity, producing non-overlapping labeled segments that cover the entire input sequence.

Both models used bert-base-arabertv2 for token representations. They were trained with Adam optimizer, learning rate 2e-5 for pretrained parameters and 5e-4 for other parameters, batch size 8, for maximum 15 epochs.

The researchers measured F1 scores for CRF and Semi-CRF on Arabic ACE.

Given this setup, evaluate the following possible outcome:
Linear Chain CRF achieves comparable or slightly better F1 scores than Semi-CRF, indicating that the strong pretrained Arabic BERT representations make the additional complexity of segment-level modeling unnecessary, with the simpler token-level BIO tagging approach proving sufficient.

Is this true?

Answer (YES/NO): YES